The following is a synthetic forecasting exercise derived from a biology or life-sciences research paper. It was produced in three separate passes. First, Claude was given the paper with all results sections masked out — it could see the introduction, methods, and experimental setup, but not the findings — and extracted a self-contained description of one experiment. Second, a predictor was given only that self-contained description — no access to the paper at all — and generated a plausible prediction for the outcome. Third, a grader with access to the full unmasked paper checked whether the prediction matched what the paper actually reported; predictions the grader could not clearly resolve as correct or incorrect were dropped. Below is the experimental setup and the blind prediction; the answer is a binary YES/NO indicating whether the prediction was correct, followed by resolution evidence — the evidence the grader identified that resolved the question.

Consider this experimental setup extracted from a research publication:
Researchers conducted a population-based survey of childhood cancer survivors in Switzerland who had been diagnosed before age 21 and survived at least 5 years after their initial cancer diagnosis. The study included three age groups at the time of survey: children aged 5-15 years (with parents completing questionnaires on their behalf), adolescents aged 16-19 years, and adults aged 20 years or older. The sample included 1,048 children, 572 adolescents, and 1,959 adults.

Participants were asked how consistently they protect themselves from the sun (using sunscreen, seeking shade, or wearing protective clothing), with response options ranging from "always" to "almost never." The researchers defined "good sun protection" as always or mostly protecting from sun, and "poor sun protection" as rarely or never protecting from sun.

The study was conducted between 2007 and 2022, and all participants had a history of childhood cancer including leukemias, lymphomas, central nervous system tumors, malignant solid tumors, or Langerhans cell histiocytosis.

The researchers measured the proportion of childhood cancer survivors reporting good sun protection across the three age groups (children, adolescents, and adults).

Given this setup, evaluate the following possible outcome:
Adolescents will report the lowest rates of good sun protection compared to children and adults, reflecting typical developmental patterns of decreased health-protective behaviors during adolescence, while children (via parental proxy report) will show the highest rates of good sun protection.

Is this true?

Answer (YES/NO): YES